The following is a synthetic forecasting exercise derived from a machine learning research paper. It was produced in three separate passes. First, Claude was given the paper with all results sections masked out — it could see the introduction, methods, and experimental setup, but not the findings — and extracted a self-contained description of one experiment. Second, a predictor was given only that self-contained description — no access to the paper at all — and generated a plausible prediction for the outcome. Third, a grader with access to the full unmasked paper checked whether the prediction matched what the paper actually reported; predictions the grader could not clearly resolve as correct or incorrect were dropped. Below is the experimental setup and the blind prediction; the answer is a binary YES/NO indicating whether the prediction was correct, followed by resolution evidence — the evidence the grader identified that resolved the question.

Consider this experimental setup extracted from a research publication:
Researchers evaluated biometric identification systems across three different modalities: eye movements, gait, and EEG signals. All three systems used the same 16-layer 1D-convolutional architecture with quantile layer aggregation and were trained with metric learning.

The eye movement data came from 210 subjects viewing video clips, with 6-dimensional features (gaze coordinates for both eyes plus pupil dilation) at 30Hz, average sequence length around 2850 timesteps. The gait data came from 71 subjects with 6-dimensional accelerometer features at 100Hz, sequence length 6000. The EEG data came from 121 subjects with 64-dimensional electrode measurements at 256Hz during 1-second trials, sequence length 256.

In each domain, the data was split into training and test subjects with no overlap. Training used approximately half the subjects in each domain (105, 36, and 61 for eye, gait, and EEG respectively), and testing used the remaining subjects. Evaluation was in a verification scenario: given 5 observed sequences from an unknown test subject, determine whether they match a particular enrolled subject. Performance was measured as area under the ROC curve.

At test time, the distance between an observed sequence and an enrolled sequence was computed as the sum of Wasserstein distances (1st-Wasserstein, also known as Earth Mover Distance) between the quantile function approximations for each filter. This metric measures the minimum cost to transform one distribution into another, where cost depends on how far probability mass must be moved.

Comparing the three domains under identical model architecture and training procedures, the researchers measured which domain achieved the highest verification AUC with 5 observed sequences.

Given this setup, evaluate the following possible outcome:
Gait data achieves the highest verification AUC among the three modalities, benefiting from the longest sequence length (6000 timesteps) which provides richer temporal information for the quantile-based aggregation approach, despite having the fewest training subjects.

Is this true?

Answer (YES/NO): NO